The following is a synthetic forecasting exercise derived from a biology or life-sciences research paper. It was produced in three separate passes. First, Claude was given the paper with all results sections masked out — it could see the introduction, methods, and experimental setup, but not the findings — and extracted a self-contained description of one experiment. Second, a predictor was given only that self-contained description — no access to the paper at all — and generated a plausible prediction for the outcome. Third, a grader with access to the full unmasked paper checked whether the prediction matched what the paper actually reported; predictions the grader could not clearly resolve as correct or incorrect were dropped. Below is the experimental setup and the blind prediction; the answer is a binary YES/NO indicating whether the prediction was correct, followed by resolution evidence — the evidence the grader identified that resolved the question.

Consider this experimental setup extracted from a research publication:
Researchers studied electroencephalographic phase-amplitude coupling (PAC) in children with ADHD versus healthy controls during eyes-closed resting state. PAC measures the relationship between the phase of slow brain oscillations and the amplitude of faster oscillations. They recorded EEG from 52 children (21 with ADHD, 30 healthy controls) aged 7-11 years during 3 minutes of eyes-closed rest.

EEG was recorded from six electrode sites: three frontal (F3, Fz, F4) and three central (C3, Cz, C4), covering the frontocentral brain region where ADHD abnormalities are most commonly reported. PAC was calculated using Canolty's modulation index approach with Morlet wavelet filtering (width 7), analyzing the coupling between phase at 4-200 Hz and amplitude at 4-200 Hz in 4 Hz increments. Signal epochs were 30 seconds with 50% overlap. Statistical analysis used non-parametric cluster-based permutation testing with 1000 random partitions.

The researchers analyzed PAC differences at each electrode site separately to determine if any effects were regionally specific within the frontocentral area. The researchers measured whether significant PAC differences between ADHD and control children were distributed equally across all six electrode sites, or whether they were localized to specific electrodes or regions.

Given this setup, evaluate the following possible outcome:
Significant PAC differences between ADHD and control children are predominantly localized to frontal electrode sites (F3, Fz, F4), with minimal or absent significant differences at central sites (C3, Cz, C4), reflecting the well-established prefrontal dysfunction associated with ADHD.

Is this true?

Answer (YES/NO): NO